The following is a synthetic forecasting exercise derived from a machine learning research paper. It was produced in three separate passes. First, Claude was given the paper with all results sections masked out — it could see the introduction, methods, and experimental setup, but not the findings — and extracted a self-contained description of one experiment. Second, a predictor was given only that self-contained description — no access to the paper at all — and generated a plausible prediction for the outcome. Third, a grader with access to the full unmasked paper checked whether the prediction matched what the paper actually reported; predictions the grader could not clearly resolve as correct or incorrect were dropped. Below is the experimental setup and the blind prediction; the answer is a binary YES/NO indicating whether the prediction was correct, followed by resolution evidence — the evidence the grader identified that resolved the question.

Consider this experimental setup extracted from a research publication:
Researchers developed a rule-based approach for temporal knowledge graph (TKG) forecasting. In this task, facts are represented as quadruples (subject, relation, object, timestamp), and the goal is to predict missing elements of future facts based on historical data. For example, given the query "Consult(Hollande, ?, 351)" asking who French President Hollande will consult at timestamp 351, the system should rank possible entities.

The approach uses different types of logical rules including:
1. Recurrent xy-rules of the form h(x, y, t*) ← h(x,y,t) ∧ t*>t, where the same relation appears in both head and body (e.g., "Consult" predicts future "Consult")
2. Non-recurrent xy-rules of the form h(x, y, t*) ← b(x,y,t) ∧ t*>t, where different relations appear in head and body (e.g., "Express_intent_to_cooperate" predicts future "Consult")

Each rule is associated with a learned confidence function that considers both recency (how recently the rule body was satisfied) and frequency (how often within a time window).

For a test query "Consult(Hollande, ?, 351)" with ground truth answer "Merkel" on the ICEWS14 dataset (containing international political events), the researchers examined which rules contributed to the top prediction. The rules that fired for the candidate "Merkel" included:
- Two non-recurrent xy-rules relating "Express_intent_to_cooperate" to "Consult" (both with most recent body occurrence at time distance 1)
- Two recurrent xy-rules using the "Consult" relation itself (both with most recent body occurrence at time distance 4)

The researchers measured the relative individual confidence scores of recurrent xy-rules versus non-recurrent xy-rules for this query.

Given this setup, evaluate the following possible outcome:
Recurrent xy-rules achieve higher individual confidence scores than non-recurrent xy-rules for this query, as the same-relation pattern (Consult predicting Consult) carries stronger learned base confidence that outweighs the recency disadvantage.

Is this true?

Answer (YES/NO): NO